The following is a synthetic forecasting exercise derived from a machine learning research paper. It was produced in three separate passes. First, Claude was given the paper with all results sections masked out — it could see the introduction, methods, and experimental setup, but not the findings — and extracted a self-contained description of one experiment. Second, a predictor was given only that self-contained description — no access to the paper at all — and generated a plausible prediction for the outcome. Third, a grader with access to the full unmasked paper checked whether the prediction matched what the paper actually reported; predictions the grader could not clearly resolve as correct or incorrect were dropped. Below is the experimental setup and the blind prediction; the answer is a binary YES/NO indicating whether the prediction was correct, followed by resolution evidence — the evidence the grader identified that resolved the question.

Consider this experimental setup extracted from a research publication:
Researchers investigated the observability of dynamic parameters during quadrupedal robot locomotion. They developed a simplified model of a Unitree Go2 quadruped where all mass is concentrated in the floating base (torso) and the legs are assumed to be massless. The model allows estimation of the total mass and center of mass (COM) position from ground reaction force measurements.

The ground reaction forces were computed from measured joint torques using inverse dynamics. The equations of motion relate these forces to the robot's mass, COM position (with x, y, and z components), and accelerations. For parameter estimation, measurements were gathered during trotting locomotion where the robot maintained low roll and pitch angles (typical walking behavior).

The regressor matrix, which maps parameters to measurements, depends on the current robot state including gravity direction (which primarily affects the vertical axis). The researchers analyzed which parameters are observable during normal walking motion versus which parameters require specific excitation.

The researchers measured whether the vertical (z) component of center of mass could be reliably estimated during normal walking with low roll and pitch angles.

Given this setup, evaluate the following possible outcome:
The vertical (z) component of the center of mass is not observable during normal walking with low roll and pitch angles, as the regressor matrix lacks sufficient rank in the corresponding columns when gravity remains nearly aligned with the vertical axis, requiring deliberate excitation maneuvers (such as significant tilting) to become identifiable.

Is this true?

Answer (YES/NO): YES